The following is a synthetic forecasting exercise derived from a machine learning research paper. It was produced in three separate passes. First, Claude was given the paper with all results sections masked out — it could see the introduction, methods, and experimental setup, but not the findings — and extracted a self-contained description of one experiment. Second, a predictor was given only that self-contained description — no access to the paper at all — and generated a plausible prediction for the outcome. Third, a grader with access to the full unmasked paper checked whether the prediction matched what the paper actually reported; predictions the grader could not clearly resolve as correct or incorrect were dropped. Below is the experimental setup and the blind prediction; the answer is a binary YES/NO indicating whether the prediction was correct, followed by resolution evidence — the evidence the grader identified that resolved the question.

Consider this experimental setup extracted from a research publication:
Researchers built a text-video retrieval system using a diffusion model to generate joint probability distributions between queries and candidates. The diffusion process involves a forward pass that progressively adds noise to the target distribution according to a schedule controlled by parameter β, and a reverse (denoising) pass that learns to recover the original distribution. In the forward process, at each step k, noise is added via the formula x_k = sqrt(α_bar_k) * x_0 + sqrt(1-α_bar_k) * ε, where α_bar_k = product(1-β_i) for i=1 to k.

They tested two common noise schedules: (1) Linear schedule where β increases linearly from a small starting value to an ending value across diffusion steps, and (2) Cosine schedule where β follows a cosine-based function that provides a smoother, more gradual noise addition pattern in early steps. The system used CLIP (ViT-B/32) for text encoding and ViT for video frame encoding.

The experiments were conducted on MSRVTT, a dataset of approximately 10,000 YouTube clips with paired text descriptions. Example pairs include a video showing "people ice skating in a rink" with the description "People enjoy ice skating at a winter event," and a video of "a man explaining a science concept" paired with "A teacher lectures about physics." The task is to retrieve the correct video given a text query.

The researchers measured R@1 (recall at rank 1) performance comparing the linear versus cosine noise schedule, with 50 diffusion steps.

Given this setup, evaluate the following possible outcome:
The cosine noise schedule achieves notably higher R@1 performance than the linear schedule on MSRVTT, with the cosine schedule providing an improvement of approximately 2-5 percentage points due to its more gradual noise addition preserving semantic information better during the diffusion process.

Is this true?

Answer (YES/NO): NO